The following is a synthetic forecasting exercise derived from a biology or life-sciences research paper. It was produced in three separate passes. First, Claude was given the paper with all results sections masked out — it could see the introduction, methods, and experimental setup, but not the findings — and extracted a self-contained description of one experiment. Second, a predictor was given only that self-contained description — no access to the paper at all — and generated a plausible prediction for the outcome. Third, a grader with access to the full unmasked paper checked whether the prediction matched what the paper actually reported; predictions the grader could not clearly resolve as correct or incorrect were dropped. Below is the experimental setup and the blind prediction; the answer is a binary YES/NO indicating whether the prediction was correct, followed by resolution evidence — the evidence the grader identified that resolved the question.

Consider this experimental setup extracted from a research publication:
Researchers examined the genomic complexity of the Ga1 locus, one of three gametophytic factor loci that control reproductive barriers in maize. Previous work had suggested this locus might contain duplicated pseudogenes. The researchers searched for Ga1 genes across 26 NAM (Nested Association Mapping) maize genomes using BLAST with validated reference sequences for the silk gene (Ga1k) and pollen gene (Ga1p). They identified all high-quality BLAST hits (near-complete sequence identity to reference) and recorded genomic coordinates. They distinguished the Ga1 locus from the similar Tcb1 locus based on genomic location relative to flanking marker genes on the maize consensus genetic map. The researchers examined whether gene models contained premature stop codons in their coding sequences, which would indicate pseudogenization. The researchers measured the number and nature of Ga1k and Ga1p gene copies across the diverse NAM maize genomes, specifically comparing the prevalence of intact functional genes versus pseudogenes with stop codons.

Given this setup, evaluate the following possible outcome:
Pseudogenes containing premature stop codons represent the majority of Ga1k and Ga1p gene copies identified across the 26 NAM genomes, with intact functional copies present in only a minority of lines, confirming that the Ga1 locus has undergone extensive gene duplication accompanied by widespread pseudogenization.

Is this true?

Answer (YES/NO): YES